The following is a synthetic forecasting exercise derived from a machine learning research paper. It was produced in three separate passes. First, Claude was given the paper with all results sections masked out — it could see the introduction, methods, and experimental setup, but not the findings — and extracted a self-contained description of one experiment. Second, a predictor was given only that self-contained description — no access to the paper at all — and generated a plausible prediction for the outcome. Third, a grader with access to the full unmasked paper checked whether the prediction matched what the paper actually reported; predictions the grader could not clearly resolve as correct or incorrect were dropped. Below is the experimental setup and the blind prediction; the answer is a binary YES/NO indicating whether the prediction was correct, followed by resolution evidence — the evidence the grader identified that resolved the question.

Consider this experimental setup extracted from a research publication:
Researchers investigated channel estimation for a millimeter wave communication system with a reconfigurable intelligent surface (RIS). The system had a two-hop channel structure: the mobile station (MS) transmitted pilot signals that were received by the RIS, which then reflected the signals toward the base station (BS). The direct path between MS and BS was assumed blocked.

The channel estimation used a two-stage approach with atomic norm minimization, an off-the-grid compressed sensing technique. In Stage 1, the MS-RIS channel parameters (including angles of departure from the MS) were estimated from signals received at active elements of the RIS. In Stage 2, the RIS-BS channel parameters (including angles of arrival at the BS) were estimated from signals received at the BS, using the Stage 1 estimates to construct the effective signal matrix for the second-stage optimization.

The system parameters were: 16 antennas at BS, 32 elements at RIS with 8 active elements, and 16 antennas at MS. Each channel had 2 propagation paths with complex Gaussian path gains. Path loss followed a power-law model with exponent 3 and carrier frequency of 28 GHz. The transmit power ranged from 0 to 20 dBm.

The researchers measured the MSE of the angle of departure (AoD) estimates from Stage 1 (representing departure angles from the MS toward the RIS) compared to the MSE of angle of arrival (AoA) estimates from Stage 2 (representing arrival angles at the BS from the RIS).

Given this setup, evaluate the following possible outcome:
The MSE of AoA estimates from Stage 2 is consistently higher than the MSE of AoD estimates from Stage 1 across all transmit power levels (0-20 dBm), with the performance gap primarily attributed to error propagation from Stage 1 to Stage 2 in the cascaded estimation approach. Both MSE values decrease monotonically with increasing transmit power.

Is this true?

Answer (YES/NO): NO